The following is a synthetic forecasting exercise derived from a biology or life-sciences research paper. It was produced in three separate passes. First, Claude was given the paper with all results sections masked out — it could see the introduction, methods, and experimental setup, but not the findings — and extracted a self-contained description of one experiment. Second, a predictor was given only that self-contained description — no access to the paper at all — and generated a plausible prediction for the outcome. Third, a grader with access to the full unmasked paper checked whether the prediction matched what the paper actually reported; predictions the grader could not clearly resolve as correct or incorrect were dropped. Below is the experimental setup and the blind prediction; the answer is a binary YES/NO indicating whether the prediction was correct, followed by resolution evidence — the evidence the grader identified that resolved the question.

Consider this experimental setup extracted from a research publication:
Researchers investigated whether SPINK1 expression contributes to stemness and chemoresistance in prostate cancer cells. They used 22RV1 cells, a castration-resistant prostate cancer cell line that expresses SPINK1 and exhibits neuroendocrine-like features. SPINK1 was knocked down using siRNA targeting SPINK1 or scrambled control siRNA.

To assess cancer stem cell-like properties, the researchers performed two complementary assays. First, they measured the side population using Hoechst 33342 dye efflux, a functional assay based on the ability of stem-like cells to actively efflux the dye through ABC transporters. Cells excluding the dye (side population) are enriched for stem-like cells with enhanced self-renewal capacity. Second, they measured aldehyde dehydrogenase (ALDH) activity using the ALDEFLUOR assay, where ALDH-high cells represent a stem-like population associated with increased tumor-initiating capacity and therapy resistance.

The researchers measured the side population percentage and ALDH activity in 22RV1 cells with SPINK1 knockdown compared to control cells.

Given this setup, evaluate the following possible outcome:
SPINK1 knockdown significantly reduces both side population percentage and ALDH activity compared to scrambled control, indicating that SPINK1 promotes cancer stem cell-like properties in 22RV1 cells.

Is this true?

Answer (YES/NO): YES